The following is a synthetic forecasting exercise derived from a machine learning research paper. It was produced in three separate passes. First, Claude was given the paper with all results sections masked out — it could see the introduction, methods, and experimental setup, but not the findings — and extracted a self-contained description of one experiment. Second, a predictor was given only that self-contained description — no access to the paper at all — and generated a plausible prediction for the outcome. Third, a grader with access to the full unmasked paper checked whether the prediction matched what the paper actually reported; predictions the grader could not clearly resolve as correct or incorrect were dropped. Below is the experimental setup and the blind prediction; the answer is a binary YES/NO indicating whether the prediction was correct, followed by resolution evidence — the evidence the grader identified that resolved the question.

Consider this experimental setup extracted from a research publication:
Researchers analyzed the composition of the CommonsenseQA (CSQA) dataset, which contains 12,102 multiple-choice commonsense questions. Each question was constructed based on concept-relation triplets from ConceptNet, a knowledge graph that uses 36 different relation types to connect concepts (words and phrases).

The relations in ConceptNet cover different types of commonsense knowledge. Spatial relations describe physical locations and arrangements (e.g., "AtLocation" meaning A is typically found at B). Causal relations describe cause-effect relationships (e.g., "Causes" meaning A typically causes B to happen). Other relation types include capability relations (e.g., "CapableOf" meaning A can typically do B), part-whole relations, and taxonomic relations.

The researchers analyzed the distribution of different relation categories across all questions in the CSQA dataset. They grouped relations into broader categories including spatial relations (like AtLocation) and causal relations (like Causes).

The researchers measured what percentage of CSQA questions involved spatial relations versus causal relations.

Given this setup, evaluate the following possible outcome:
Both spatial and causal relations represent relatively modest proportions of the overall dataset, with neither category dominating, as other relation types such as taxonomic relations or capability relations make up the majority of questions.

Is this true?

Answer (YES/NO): NO